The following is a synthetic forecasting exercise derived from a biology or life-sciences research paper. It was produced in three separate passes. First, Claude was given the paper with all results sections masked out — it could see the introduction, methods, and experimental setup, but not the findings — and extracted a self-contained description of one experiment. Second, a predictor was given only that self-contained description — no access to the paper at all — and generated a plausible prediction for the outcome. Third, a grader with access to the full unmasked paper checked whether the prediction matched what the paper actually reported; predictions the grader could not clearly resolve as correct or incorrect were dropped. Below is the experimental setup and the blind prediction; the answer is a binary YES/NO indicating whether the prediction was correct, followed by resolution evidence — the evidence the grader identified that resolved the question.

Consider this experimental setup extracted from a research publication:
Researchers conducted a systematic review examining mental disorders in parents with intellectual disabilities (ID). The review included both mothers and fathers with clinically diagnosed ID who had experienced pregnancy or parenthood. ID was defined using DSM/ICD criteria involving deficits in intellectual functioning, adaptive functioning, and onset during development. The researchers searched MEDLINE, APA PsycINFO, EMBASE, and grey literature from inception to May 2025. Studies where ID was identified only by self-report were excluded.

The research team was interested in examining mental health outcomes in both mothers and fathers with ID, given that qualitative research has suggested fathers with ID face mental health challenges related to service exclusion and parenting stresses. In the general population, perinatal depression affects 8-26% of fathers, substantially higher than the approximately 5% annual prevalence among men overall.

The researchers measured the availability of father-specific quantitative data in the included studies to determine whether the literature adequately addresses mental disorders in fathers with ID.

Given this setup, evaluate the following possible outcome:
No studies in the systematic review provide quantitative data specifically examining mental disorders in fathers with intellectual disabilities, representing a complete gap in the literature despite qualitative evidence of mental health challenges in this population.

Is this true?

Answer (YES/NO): NO